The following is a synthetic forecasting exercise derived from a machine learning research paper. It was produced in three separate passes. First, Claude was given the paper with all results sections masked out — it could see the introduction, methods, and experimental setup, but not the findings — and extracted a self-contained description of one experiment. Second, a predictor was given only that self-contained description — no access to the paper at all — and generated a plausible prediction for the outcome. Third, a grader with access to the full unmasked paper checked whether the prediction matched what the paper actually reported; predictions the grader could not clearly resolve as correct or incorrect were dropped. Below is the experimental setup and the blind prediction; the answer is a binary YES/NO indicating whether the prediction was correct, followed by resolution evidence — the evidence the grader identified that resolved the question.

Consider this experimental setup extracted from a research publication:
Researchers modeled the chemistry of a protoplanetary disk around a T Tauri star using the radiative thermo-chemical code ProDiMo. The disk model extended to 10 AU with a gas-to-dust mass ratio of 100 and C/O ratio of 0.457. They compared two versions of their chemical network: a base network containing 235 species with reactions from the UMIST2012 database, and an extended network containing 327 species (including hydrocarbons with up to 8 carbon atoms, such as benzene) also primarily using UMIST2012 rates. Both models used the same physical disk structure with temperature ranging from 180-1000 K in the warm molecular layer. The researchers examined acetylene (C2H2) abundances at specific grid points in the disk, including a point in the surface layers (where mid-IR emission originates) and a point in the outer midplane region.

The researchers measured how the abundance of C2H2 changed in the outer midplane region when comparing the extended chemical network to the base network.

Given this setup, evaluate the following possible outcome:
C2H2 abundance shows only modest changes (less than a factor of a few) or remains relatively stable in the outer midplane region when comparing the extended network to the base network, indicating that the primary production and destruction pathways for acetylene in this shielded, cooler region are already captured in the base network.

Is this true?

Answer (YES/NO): NO